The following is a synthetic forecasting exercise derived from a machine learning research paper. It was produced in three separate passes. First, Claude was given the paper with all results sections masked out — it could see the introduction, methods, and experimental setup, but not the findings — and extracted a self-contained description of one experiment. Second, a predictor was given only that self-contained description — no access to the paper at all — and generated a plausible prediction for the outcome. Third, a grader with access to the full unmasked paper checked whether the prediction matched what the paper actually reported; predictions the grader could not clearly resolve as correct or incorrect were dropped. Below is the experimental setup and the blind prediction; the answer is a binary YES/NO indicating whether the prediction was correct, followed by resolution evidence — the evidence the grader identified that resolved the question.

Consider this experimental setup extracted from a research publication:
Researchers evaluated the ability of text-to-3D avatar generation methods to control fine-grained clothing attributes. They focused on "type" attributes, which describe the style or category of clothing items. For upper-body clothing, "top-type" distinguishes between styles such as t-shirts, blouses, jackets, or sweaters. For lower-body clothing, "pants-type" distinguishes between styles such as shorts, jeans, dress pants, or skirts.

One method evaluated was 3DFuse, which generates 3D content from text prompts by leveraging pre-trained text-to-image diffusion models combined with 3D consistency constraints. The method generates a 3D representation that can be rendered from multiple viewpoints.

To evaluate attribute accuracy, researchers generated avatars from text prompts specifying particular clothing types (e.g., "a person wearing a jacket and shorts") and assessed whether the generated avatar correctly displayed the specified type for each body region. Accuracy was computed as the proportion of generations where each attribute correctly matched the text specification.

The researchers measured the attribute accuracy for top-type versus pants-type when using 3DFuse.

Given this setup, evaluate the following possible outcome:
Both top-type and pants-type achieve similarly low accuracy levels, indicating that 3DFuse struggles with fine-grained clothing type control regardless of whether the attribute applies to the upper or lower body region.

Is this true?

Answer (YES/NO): YES